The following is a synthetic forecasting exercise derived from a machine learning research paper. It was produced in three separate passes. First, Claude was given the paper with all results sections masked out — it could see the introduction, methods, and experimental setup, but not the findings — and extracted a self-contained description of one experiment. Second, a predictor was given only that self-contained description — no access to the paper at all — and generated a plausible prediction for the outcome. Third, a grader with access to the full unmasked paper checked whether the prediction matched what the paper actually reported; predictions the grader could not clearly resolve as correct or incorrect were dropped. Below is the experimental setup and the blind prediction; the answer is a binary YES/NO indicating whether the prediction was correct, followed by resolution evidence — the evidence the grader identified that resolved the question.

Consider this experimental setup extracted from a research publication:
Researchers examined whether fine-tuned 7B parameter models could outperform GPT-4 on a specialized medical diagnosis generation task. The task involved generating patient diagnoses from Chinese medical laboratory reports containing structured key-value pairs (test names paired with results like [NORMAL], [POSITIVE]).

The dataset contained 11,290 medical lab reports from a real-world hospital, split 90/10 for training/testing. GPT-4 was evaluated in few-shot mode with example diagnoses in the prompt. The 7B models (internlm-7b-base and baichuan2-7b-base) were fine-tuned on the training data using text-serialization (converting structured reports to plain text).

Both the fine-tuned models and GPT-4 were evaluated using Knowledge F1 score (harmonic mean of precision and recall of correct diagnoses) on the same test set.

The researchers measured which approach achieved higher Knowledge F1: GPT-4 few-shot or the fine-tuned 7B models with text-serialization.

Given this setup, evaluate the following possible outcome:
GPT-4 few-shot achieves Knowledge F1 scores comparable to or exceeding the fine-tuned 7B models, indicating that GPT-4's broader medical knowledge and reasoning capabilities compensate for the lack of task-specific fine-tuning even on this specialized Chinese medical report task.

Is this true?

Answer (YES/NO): NO